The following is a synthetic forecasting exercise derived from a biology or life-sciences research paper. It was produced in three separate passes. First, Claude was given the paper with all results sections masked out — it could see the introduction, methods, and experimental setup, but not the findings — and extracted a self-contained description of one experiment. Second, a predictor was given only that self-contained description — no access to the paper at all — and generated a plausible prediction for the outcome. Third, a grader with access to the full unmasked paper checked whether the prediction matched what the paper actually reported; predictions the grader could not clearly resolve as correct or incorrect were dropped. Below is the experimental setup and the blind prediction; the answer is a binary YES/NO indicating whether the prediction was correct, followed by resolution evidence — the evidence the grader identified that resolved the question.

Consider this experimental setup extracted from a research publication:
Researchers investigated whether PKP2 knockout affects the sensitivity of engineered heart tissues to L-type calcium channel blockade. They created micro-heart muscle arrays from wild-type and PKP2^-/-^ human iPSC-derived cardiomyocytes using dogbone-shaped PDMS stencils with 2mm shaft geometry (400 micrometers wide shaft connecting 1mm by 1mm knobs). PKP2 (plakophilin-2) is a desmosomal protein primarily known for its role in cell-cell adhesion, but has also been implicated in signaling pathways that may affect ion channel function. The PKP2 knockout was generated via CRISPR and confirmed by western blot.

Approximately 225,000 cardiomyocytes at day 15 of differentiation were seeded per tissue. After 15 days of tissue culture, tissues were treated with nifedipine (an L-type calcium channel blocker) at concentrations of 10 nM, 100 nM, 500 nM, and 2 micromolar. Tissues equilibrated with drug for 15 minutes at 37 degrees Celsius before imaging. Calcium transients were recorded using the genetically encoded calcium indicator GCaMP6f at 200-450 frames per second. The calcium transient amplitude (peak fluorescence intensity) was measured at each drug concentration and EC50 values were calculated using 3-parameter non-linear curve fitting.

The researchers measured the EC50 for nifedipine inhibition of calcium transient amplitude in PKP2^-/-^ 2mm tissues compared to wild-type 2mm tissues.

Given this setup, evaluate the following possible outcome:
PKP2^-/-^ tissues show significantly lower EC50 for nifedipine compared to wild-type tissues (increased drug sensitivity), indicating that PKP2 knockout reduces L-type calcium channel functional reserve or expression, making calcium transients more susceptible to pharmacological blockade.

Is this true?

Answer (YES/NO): YES